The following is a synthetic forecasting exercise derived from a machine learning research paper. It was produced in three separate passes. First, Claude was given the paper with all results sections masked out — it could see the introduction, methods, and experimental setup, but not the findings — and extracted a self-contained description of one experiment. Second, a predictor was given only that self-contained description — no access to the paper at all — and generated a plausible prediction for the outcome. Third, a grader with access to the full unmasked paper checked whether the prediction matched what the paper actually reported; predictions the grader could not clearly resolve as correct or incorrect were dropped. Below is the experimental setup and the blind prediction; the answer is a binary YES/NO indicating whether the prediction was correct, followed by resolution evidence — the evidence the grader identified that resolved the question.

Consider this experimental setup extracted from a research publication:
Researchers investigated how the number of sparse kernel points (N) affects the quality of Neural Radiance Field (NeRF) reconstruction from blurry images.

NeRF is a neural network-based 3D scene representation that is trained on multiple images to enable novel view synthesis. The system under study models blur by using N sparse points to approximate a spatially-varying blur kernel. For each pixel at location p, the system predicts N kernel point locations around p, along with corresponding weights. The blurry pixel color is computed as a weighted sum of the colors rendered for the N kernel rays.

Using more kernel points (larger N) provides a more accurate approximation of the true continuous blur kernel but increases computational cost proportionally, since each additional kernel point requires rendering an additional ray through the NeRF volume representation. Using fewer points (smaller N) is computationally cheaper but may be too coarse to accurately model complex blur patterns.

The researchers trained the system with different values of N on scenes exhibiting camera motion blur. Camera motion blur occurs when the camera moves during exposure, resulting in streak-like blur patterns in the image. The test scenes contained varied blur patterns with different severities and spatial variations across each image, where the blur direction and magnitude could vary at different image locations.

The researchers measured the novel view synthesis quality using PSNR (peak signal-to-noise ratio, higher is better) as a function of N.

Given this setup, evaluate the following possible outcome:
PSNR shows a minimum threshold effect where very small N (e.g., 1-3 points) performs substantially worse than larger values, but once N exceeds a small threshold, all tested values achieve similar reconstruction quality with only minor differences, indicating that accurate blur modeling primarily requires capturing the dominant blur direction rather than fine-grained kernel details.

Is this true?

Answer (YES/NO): NO